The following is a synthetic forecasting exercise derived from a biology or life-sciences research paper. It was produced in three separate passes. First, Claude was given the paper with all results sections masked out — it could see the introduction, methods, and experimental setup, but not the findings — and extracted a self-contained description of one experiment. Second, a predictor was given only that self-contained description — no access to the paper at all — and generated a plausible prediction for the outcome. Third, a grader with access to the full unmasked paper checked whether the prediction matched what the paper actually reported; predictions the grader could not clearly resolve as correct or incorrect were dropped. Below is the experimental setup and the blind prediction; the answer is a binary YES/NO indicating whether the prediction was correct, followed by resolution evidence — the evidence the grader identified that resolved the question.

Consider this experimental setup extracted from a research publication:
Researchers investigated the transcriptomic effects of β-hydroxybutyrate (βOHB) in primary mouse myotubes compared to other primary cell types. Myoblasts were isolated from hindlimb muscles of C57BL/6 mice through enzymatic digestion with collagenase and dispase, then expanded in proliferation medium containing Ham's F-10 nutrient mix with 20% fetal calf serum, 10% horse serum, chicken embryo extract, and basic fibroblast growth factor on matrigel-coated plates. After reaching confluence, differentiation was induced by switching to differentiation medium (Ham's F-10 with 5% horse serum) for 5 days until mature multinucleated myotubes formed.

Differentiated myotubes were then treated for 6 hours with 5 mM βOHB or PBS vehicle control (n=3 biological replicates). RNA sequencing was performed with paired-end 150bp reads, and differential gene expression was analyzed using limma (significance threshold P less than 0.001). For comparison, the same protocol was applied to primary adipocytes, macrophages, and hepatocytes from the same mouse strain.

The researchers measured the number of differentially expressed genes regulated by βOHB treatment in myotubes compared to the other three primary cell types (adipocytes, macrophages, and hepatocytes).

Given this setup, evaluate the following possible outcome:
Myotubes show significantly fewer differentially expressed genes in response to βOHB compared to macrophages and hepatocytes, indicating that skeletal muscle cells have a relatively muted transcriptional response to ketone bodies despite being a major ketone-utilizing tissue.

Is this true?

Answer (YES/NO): NO